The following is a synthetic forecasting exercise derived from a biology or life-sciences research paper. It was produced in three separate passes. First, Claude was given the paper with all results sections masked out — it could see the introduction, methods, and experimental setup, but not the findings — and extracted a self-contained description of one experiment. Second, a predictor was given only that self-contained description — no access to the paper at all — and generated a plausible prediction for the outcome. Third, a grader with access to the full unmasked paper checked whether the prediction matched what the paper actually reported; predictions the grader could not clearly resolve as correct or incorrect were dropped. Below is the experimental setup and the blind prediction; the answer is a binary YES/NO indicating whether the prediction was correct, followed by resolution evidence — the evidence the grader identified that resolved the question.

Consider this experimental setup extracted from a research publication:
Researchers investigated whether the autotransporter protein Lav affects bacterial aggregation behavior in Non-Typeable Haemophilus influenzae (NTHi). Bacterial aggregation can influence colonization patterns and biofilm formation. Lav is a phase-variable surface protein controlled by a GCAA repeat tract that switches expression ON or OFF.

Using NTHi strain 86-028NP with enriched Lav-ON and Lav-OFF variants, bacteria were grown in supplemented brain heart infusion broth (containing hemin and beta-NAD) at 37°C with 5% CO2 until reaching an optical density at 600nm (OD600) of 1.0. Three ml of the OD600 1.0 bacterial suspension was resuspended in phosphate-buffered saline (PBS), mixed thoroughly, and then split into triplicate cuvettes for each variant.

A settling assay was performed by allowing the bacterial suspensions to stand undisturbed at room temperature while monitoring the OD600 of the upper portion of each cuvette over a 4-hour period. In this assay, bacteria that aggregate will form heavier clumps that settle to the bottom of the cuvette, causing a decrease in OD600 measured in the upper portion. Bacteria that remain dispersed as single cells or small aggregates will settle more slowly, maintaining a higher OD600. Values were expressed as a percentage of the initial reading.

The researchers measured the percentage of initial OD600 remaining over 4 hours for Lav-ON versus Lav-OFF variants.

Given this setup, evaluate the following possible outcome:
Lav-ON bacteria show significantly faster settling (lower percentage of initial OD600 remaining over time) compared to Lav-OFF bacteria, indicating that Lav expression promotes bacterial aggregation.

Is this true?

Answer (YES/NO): NO